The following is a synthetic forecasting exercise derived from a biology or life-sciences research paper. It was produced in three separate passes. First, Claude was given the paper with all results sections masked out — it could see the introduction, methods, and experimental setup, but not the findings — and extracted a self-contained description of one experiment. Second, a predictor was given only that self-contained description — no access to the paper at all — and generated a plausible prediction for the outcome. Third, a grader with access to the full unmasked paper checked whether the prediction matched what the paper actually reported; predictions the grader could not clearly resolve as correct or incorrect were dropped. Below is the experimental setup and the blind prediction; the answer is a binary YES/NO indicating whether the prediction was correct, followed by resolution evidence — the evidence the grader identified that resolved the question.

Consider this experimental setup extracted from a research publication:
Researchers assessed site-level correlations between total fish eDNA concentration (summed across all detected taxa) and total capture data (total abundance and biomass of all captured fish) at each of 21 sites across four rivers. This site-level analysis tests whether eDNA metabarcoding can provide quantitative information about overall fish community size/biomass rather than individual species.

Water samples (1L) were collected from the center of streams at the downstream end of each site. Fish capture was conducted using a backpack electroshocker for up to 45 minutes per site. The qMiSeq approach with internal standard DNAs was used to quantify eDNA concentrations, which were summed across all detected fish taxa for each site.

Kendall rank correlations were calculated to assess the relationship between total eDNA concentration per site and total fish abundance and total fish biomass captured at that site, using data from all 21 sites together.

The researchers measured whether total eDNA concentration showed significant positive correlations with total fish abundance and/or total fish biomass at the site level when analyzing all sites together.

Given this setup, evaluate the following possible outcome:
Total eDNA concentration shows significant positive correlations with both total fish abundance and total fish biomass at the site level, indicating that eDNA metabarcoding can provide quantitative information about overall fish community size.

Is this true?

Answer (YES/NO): YES